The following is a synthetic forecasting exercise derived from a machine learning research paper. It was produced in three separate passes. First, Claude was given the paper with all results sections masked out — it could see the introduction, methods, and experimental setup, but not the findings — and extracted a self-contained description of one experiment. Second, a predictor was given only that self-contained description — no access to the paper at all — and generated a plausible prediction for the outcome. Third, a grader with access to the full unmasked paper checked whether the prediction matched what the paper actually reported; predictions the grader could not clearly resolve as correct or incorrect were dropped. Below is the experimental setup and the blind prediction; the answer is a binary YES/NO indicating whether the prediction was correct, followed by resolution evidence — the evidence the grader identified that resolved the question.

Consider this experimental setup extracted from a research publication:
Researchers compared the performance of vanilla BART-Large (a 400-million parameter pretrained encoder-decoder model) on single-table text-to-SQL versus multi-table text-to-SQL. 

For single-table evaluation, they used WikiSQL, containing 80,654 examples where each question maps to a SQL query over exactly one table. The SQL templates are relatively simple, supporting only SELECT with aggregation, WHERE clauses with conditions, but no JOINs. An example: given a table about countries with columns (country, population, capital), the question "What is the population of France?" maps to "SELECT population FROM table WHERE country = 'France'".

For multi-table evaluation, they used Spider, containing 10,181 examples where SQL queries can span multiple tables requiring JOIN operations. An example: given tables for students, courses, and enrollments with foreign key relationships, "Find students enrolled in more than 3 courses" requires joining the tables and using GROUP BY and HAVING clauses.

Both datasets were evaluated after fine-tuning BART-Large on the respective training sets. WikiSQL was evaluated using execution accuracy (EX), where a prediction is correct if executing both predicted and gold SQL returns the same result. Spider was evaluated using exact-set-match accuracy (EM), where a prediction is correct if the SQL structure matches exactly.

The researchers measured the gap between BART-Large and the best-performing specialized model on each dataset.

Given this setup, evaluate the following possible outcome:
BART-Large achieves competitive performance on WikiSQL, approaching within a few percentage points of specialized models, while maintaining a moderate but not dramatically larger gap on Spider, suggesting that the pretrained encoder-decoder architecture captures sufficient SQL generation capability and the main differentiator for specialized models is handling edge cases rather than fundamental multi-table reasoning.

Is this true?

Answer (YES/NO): NO